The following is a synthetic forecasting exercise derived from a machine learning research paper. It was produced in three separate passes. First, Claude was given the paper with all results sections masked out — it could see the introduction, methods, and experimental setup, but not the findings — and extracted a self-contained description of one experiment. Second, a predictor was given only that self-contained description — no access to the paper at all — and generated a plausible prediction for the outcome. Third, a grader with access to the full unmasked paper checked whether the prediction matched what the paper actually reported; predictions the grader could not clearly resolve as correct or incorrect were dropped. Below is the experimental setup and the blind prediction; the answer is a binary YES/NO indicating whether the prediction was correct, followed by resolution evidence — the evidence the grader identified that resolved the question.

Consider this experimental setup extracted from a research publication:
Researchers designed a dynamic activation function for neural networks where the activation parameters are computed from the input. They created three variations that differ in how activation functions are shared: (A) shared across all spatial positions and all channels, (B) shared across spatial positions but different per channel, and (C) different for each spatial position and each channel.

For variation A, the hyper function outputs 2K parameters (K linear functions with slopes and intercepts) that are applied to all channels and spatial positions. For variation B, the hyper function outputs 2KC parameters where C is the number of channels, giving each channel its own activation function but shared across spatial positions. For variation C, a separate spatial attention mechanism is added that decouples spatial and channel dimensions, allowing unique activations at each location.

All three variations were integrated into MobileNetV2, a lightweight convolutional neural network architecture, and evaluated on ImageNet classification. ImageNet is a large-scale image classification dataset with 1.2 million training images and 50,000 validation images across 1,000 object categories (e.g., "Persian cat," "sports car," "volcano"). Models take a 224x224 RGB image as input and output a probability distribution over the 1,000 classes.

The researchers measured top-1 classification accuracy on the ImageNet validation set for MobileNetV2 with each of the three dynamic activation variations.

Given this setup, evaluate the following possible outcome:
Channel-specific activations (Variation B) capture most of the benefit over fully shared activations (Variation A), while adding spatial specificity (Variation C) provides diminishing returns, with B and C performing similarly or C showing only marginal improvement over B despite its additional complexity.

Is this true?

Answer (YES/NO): YES